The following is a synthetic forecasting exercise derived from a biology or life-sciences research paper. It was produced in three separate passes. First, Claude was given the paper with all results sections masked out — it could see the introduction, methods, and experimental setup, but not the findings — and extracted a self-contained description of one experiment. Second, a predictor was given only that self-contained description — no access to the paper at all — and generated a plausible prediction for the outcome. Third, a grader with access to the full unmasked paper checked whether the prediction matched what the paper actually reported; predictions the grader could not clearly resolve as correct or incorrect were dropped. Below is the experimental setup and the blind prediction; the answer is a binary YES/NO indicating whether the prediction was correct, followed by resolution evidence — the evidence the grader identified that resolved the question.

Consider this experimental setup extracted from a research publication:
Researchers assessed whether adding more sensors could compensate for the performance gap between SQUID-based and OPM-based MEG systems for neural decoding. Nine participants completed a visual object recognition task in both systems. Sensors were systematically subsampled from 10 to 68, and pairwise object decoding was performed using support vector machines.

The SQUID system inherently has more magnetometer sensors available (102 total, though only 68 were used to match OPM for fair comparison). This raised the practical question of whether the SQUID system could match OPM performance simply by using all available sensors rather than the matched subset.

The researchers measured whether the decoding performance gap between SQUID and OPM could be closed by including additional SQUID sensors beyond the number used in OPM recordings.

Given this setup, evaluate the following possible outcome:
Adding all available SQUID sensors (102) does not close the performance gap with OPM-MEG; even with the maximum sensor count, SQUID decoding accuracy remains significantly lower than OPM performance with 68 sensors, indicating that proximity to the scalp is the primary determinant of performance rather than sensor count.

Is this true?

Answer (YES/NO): YES